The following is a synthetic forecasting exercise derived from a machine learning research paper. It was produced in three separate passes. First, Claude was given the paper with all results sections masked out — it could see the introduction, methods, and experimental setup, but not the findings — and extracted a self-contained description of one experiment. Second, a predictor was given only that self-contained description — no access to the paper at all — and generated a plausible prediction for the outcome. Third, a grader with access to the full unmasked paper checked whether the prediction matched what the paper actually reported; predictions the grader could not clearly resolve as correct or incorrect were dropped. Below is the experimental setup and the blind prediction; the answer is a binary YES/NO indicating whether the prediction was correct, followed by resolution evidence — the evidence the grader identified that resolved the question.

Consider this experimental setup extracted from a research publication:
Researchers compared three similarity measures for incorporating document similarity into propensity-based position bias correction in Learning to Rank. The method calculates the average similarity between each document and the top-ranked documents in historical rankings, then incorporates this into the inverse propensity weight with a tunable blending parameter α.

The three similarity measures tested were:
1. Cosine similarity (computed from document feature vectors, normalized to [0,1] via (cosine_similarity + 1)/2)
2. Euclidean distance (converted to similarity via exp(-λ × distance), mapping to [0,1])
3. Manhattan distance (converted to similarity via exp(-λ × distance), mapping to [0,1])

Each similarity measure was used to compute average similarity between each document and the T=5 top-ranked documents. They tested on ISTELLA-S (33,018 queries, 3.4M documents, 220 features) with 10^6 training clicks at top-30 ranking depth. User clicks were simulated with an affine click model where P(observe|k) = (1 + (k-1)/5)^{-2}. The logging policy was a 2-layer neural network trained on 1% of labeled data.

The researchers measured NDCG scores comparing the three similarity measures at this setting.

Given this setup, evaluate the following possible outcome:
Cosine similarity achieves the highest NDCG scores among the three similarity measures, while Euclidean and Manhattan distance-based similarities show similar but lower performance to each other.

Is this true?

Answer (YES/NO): NO